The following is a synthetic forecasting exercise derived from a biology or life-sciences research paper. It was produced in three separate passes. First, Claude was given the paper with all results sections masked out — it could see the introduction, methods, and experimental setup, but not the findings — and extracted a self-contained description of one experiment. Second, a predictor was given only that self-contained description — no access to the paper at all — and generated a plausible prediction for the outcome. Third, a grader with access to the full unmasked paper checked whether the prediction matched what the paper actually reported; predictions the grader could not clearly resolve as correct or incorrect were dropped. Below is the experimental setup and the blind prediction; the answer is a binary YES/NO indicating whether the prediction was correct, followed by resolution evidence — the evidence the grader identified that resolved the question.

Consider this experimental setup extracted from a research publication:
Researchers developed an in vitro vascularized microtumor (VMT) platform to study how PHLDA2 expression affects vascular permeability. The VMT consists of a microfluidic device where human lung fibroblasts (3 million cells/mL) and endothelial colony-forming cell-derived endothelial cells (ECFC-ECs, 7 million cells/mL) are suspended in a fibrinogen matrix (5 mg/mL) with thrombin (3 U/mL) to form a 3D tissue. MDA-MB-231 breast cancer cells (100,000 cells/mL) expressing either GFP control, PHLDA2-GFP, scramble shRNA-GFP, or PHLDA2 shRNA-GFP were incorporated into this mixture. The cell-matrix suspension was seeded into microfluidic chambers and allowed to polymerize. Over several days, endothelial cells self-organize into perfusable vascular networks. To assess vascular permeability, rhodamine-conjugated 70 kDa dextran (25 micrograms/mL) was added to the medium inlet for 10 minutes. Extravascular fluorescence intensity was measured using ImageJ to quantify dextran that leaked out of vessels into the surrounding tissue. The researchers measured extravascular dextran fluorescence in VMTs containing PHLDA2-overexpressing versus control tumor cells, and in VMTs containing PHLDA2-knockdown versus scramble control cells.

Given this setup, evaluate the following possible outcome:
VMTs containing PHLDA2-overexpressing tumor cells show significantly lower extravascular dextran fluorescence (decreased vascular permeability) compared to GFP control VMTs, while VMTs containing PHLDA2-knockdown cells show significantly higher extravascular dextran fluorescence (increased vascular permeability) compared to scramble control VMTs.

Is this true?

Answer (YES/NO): NO